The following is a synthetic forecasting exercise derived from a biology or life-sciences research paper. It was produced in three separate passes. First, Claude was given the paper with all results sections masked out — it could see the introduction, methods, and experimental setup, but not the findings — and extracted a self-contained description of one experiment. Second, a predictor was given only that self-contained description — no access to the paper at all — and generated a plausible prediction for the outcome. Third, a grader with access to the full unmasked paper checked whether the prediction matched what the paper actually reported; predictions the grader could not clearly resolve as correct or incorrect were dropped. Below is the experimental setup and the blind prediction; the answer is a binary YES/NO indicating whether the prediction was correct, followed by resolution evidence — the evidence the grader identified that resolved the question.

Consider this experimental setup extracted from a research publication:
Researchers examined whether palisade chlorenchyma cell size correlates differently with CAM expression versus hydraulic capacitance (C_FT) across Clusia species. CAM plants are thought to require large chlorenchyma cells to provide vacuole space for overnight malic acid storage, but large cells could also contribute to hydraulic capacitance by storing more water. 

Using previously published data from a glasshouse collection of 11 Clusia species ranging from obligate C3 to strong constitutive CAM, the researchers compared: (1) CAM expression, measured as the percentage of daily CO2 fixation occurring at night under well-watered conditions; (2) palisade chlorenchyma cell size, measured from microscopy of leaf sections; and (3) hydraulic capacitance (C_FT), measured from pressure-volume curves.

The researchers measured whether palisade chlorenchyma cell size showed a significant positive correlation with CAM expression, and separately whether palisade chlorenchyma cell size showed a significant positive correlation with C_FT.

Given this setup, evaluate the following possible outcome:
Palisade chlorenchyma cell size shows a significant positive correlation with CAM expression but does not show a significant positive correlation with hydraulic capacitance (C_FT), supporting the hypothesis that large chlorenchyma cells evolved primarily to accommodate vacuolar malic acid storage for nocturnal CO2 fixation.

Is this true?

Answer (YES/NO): YES